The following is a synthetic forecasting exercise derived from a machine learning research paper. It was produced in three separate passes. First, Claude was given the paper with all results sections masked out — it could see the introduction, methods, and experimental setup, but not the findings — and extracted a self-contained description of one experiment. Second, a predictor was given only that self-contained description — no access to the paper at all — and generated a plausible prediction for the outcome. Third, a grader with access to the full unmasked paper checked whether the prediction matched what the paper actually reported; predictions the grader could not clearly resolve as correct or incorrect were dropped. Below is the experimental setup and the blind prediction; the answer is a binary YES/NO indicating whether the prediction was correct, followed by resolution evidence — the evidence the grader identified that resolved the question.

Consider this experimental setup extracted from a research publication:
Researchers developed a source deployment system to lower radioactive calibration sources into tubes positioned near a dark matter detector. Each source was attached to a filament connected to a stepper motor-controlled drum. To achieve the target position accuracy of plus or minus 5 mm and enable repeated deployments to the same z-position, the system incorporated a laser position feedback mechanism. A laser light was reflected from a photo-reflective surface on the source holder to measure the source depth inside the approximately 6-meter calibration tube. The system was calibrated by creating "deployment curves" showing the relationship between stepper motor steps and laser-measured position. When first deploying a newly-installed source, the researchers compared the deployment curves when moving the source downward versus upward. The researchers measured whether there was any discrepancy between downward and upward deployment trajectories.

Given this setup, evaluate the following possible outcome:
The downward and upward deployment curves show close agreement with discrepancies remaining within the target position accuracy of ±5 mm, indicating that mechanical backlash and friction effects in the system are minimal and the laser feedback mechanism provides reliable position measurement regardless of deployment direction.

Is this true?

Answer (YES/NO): NO